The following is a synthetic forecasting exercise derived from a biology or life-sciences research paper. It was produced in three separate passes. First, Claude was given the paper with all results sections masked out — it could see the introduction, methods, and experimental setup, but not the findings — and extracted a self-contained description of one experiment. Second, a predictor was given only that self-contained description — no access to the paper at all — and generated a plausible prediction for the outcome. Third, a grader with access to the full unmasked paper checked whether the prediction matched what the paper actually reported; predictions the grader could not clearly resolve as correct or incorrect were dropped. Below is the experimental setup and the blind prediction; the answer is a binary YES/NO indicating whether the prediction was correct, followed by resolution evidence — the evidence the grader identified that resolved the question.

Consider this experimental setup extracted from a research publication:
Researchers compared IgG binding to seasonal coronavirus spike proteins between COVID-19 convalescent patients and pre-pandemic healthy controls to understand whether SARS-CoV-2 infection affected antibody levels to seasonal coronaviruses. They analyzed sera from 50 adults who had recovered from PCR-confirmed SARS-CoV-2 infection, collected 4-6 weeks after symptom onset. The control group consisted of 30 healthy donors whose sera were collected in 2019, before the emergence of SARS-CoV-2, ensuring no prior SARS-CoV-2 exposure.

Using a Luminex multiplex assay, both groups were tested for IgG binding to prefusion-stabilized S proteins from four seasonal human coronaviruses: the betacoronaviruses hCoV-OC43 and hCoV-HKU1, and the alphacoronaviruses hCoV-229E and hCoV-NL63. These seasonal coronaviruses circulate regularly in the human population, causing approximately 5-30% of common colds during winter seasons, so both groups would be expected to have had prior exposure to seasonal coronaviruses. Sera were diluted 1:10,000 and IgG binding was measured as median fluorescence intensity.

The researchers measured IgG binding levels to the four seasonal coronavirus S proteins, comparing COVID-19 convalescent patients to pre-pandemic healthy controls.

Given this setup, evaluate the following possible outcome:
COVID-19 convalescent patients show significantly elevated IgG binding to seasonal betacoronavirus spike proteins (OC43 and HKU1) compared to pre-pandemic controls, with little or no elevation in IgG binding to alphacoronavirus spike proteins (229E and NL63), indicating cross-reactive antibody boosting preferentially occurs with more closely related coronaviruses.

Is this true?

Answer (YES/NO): NO